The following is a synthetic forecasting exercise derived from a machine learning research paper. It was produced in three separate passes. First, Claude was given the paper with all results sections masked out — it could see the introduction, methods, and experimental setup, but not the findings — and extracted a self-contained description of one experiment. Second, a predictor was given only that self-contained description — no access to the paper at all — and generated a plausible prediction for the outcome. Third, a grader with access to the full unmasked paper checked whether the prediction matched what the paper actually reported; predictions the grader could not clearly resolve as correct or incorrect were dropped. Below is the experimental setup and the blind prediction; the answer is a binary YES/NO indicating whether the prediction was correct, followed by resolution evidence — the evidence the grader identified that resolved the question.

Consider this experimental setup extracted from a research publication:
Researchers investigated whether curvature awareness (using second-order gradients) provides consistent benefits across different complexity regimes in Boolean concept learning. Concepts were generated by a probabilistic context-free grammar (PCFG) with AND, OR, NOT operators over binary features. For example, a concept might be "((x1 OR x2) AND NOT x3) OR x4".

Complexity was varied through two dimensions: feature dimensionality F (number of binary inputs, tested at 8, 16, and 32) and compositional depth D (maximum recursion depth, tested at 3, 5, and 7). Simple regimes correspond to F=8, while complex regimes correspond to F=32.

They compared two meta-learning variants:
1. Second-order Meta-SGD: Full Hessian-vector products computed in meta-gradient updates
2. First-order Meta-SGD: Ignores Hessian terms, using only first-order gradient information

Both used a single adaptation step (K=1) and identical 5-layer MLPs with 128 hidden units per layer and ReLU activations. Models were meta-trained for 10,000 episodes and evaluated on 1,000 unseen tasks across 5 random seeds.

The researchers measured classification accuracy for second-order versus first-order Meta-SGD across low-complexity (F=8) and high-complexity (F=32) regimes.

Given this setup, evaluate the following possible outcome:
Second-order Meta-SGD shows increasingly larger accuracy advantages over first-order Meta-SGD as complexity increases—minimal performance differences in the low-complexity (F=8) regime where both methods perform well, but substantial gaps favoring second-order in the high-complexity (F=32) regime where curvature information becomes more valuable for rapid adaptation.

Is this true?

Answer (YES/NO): NO